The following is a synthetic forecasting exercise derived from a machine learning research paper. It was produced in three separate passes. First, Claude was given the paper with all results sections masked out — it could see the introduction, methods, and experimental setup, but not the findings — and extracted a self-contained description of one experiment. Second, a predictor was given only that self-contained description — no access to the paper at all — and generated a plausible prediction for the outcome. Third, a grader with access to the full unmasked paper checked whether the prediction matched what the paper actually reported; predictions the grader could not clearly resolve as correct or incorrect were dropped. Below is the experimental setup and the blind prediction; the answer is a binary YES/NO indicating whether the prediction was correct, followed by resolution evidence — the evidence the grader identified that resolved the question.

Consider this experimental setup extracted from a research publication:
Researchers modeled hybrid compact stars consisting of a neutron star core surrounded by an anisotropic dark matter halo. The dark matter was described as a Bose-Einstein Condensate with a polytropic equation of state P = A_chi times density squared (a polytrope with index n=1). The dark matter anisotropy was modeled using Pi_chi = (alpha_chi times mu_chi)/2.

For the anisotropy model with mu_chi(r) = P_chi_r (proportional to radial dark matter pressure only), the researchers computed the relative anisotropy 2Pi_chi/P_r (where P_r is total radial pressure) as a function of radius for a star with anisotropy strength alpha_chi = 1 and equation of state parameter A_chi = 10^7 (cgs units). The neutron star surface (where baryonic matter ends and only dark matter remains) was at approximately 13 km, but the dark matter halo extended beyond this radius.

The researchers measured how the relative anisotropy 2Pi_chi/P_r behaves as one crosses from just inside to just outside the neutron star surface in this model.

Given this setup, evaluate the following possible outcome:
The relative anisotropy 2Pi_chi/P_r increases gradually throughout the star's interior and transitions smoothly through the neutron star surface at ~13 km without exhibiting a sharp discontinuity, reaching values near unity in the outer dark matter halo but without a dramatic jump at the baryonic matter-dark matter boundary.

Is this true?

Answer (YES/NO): YES